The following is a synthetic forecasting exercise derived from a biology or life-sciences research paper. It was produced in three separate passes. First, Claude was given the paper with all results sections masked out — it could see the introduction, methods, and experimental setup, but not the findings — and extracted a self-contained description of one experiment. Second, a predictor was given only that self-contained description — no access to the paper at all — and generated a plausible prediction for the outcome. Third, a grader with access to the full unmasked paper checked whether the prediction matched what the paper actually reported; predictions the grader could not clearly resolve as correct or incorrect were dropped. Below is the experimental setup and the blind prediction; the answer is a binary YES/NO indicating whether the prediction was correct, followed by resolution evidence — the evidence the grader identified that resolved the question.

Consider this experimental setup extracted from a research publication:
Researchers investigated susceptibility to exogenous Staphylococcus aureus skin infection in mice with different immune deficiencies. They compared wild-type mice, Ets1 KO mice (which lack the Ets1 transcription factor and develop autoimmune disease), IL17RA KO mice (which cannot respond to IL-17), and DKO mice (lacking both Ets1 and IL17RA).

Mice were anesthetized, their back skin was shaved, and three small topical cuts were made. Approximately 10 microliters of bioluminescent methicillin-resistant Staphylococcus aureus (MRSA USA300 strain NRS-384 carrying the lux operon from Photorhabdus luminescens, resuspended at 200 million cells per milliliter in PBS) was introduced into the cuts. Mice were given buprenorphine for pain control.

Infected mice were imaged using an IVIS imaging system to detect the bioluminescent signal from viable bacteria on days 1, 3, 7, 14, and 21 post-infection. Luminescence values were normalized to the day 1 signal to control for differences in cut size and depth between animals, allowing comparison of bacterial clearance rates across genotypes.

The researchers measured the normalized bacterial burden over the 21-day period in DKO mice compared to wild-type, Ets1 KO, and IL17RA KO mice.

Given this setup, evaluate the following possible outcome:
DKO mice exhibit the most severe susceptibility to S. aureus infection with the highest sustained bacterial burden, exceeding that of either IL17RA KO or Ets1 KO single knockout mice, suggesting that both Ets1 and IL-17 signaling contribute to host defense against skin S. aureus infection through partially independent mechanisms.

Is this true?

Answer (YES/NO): NO